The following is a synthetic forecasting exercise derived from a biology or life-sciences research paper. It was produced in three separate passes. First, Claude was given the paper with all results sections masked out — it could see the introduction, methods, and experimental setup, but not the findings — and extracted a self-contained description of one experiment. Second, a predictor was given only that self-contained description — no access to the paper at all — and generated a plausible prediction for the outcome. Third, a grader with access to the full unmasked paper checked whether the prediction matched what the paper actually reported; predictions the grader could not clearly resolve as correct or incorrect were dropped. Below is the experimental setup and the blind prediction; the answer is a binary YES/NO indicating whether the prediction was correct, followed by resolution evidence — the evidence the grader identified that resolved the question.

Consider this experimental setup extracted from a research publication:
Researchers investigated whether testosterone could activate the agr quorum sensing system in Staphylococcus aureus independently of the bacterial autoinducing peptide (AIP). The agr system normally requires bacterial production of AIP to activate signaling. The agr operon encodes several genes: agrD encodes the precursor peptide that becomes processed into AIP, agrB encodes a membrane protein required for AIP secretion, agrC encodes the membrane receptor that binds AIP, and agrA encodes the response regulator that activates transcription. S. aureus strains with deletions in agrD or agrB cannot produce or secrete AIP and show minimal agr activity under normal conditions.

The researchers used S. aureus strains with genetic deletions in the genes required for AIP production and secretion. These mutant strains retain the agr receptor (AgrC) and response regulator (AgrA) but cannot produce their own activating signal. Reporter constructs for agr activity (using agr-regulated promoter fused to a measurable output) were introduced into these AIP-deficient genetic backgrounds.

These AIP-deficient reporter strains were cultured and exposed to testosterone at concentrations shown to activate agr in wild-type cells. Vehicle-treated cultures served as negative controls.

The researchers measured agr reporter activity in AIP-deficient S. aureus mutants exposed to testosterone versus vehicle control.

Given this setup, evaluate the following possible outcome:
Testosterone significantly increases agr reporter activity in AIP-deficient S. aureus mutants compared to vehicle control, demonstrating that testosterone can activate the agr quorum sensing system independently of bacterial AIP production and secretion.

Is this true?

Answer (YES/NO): YES